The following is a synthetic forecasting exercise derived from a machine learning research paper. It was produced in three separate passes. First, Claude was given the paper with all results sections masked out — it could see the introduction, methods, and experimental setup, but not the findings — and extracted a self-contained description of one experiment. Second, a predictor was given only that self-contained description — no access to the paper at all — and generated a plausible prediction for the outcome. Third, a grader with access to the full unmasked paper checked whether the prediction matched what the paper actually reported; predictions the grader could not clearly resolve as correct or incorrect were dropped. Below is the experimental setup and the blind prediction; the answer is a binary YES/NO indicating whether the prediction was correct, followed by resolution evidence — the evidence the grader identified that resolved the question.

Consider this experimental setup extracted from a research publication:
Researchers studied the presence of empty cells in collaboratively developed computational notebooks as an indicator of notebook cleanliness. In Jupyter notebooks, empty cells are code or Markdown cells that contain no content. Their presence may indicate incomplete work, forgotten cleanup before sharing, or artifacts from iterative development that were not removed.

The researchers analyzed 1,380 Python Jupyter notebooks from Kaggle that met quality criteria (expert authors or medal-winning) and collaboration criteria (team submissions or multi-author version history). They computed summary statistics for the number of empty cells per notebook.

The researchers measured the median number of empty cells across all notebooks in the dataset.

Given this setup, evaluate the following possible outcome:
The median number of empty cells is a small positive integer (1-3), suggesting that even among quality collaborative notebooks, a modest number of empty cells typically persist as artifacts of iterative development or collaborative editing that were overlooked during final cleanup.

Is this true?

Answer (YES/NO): NO